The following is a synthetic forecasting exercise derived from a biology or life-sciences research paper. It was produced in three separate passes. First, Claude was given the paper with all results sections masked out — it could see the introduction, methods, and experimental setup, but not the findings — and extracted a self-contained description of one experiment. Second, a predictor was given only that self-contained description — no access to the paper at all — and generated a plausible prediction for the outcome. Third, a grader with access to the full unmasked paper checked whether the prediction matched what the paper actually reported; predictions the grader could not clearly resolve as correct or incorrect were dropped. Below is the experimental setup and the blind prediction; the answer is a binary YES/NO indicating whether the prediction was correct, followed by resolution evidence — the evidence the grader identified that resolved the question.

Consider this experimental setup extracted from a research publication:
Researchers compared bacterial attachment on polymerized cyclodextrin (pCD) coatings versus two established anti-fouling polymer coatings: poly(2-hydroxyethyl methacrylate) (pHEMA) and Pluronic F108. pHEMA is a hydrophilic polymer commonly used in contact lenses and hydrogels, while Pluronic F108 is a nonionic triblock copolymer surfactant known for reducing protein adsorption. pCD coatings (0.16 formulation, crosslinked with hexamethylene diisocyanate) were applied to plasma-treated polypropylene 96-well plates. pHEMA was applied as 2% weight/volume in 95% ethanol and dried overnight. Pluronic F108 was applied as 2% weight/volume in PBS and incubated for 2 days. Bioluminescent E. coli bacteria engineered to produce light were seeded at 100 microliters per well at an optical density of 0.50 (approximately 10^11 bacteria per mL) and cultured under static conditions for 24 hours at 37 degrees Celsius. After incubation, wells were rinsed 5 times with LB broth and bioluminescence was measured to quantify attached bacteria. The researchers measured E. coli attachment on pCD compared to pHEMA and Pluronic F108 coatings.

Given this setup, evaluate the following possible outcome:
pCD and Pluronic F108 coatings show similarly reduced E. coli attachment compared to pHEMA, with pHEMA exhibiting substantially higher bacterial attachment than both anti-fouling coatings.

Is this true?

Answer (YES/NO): NO